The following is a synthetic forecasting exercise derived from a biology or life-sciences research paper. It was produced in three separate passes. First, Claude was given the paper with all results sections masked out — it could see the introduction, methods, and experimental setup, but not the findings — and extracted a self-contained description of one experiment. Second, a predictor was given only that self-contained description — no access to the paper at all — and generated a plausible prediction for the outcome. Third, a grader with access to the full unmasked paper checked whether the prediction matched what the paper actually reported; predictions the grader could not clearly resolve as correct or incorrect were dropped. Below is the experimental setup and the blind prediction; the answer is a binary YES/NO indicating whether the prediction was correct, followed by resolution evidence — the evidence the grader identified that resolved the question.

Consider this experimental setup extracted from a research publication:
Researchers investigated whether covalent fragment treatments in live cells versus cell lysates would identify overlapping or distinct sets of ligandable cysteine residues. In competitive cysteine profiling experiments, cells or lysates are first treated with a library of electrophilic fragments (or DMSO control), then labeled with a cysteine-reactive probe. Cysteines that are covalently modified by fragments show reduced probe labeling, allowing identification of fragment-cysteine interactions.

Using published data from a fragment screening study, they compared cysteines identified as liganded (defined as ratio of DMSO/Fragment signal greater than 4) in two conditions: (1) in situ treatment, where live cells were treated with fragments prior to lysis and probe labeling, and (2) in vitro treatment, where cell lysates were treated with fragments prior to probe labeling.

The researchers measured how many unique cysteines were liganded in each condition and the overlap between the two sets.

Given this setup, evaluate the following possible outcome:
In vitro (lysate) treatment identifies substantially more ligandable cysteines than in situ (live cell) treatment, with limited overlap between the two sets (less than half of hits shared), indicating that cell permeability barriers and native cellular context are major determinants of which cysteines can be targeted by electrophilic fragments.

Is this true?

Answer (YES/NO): NO